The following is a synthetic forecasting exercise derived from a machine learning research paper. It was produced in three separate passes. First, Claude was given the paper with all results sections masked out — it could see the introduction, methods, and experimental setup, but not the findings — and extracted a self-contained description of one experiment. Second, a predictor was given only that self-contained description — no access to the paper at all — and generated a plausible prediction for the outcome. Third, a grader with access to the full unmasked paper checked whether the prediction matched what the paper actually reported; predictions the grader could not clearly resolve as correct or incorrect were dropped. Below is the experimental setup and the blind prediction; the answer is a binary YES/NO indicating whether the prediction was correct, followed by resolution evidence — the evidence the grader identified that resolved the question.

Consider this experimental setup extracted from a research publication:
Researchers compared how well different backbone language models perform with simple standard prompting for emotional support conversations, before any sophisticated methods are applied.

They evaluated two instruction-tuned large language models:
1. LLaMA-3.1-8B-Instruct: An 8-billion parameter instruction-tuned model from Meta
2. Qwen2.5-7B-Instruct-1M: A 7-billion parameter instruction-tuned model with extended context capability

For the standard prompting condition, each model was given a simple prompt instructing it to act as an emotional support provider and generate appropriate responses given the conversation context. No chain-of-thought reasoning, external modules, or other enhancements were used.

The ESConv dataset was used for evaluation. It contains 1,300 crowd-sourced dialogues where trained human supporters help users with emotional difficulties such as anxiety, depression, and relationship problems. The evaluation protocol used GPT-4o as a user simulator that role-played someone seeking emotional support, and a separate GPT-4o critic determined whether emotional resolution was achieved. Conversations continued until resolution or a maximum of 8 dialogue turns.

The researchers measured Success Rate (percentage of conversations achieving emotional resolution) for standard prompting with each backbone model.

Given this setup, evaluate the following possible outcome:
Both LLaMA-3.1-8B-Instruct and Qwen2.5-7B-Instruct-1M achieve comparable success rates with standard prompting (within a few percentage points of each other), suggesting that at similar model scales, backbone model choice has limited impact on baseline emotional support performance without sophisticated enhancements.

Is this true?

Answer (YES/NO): NO